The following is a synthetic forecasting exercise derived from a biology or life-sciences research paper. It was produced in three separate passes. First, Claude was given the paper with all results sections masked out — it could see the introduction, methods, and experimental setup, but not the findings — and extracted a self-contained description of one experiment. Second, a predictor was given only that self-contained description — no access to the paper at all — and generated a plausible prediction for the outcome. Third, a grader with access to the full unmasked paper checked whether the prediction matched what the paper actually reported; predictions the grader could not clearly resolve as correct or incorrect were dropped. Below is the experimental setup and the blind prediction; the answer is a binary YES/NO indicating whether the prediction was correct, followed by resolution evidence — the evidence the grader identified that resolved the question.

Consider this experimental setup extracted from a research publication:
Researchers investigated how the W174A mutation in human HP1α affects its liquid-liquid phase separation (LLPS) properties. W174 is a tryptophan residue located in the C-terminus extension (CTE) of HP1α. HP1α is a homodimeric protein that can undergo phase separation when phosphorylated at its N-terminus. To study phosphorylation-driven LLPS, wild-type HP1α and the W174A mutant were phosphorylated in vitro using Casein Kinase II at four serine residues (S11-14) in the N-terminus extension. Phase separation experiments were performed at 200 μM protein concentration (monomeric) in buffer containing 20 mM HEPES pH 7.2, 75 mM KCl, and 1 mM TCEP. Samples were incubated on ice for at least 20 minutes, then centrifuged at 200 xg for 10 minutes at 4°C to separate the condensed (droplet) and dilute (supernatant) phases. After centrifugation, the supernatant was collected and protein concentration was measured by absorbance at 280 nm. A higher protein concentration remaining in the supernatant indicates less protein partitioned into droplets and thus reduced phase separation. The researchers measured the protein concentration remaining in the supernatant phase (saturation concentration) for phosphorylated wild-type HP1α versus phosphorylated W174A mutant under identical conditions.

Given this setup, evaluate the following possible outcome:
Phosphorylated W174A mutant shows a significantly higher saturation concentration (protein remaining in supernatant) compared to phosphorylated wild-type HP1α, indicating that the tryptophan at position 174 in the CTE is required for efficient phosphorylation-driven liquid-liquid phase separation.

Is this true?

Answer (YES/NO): NO